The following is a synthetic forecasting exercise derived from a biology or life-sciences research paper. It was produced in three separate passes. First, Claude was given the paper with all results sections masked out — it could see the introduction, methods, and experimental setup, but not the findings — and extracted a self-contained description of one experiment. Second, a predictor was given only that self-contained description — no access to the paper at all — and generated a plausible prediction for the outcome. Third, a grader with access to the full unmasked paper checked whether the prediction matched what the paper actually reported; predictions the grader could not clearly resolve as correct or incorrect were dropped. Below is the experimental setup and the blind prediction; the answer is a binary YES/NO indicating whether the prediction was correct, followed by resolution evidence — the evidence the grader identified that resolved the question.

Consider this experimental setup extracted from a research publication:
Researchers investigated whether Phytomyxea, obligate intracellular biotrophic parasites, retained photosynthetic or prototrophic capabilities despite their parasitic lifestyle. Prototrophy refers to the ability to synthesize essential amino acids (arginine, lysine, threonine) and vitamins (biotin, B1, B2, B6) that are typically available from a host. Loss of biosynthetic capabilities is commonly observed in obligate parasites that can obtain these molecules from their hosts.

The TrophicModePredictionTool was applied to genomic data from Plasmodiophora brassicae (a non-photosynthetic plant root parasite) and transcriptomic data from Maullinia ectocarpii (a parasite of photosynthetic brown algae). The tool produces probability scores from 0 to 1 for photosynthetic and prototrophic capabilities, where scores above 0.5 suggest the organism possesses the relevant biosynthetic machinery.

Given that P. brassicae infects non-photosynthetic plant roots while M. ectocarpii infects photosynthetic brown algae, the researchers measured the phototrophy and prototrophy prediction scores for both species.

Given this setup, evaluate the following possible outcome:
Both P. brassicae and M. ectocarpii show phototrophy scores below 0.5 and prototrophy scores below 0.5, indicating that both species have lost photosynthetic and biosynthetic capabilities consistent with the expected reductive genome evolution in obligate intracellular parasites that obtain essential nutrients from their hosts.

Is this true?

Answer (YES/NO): NO